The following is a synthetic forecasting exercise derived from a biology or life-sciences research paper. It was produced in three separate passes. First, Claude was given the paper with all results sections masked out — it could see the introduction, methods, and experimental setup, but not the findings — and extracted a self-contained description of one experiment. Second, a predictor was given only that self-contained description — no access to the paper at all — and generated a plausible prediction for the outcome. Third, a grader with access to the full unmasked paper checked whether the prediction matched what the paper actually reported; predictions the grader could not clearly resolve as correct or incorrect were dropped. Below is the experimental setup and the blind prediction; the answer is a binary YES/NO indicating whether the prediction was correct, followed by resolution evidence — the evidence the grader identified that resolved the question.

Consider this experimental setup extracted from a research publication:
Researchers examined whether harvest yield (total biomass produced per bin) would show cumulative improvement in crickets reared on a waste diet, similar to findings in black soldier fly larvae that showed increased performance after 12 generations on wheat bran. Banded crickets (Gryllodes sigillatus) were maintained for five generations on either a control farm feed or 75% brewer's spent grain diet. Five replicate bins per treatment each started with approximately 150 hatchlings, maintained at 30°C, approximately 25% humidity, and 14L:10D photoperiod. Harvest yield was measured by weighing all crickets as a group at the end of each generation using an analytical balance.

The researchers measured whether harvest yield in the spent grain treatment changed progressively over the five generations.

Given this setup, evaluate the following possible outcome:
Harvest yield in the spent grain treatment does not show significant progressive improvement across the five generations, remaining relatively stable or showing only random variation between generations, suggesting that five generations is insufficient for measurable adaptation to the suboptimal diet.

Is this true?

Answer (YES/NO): YES